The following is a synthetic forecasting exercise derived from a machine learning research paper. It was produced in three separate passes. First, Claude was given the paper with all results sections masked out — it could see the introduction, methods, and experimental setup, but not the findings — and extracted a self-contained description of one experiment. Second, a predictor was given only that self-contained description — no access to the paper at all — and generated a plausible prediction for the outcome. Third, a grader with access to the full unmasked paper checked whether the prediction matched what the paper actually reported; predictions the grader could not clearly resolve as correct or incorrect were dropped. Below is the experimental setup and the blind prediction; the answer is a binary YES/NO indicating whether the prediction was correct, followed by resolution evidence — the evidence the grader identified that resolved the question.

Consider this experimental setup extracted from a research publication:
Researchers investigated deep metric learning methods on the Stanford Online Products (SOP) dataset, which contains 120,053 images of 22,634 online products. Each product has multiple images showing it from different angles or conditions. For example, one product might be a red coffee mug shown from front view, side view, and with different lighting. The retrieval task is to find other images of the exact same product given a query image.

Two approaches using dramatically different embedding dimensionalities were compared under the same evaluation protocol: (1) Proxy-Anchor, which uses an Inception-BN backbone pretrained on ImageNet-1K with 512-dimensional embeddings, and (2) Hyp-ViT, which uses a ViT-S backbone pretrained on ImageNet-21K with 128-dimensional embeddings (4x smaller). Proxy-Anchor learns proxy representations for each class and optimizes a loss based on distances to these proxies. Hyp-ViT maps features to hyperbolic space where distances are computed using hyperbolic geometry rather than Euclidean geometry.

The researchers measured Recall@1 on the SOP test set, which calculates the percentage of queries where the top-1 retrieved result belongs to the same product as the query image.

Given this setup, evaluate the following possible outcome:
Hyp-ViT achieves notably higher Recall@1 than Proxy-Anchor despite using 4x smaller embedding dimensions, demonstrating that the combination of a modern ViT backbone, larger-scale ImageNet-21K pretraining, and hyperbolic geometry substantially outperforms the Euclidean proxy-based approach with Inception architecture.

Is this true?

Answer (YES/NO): YES